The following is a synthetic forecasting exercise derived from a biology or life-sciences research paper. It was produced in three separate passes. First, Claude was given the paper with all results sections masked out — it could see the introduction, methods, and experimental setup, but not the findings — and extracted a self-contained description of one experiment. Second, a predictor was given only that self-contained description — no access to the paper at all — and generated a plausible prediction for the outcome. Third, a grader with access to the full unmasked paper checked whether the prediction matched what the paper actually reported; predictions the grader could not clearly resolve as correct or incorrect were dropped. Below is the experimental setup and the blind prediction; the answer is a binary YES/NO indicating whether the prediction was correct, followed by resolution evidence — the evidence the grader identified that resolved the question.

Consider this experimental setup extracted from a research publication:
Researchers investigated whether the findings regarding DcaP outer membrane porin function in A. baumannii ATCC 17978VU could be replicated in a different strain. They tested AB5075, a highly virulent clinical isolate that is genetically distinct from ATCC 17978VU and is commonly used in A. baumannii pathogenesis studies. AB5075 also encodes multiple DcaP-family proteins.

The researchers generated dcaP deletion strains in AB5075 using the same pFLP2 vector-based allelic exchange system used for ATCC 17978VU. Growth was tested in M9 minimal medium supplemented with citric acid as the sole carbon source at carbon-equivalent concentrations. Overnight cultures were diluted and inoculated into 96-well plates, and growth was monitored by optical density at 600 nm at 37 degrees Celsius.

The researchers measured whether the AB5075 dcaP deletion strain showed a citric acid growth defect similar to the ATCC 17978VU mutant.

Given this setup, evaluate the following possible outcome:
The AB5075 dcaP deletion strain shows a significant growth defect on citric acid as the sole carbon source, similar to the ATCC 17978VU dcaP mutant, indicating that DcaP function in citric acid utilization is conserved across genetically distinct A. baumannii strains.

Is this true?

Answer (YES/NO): YES